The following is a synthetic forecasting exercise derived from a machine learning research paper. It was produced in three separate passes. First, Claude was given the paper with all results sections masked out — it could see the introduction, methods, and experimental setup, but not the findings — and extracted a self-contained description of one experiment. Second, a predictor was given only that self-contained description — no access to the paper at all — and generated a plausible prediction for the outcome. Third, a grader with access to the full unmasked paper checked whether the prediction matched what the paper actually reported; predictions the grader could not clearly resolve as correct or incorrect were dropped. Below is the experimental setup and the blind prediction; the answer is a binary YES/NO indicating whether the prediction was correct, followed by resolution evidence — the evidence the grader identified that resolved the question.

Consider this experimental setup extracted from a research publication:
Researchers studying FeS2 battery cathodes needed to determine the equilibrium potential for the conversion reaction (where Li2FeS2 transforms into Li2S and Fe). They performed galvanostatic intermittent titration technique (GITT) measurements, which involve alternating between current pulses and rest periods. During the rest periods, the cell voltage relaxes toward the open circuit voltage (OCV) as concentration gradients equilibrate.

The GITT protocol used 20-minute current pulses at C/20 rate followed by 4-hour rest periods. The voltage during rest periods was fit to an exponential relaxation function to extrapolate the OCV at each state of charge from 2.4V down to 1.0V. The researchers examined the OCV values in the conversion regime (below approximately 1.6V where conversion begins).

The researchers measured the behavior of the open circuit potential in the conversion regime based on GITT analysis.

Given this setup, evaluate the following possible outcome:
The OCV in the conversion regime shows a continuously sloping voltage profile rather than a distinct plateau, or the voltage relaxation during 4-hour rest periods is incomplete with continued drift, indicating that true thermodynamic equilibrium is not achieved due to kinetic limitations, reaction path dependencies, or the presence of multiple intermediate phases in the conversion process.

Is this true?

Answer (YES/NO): NO